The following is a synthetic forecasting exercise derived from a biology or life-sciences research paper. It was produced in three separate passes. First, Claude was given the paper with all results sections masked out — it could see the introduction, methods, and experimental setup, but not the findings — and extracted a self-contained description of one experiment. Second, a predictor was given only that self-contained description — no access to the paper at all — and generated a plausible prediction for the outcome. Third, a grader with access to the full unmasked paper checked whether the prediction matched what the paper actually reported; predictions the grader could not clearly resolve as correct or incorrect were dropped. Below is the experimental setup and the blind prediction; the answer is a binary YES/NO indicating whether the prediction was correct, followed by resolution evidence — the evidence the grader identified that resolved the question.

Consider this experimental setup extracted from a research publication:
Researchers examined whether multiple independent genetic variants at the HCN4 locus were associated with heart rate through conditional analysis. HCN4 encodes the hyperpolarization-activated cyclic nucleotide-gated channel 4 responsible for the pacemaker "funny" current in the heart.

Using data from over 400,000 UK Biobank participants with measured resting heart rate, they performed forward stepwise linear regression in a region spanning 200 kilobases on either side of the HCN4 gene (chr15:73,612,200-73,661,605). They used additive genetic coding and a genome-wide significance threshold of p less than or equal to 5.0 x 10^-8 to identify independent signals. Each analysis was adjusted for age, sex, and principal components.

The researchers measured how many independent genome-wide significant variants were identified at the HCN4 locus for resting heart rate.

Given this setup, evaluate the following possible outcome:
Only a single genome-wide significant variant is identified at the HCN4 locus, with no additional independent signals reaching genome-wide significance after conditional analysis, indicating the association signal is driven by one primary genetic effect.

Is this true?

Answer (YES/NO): NO